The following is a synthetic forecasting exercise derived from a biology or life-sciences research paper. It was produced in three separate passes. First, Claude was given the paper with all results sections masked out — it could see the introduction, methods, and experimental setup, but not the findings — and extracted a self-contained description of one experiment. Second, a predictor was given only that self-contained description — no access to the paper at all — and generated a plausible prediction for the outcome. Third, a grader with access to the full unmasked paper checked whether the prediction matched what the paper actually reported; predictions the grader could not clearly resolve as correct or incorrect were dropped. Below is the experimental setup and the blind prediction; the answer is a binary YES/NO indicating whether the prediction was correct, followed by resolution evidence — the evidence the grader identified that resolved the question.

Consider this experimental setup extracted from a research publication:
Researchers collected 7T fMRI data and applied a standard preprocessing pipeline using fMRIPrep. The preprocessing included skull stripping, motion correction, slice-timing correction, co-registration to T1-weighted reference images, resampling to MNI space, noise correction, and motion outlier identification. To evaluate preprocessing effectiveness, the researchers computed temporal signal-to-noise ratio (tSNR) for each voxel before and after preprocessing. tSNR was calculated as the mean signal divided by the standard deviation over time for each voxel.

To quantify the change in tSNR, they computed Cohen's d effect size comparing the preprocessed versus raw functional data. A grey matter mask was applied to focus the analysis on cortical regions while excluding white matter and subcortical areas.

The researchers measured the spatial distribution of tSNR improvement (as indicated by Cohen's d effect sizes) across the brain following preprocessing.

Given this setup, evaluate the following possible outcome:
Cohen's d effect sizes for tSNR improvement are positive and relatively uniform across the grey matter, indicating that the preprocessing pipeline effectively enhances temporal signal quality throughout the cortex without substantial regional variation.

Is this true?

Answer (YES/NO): NO